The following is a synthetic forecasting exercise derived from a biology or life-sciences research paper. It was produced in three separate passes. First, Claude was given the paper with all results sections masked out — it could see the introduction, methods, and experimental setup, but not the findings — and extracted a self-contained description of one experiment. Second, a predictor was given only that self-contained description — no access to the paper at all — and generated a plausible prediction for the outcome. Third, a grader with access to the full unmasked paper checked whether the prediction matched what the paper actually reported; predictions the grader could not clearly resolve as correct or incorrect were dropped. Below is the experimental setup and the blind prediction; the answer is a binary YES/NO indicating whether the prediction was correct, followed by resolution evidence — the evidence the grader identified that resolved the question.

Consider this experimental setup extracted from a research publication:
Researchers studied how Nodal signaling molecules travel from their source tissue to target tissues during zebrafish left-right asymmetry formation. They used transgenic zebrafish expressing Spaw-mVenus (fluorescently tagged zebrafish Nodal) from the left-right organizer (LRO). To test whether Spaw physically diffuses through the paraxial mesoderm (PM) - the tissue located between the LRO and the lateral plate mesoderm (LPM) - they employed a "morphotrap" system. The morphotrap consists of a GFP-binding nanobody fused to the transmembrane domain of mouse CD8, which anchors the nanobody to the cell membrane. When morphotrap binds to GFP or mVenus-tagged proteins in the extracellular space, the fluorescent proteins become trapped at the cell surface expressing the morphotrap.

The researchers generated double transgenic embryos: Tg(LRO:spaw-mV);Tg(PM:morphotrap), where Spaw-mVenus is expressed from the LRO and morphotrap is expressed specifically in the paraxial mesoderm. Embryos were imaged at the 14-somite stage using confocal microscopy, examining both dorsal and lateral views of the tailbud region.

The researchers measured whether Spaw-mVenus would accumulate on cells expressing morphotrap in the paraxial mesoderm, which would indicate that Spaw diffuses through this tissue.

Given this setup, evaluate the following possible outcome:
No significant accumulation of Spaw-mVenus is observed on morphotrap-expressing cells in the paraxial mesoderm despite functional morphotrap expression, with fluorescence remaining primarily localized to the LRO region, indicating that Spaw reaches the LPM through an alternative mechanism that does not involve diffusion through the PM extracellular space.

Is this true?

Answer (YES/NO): NO